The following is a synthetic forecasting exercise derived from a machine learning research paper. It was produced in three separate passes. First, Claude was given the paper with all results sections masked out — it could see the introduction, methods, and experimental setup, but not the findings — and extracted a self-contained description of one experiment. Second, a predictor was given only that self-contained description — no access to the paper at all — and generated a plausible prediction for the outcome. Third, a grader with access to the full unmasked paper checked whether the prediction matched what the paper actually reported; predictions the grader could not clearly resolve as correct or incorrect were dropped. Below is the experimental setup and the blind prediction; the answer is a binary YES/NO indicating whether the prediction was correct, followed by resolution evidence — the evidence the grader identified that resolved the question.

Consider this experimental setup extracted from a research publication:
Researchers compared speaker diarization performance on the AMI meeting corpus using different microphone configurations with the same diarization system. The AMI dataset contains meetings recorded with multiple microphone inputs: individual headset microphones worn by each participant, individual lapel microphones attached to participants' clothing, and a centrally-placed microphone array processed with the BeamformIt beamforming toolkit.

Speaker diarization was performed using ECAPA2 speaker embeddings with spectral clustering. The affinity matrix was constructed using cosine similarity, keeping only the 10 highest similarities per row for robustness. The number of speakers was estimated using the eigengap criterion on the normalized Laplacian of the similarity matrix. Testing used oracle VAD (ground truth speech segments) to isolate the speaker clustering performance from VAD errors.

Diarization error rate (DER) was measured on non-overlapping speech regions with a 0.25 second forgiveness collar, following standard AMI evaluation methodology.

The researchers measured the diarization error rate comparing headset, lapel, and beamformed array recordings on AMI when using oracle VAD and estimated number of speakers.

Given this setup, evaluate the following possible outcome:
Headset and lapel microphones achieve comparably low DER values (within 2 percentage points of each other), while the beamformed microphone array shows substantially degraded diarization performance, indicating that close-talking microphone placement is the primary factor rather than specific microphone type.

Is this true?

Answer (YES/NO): NO